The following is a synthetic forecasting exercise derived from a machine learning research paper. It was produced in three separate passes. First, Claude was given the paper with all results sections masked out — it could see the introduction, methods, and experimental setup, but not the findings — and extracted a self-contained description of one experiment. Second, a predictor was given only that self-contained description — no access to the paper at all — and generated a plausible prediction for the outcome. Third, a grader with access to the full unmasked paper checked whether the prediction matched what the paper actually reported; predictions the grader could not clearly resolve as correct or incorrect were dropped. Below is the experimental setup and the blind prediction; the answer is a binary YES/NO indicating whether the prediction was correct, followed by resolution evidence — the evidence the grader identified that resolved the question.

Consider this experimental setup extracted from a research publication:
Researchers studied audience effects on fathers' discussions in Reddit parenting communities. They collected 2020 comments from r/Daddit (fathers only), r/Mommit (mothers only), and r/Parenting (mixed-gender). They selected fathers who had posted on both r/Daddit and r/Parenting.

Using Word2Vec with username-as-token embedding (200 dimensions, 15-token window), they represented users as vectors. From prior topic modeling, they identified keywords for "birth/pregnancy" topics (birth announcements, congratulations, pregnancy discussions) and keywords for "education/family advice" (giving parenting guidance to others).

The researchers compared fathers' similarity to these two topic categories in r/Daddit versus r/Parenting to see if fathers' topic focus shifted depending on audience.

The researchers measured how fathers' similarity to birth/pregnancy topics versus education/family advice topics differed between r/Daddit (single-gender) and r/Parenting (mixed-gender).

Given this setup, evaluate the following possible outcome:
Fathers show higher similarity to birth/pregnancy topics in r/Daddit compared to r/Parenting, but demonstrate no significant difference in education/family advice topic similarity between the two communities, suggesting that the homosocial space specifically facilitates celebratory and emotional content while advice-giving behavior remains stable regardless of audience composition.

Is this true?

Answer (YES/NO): NO